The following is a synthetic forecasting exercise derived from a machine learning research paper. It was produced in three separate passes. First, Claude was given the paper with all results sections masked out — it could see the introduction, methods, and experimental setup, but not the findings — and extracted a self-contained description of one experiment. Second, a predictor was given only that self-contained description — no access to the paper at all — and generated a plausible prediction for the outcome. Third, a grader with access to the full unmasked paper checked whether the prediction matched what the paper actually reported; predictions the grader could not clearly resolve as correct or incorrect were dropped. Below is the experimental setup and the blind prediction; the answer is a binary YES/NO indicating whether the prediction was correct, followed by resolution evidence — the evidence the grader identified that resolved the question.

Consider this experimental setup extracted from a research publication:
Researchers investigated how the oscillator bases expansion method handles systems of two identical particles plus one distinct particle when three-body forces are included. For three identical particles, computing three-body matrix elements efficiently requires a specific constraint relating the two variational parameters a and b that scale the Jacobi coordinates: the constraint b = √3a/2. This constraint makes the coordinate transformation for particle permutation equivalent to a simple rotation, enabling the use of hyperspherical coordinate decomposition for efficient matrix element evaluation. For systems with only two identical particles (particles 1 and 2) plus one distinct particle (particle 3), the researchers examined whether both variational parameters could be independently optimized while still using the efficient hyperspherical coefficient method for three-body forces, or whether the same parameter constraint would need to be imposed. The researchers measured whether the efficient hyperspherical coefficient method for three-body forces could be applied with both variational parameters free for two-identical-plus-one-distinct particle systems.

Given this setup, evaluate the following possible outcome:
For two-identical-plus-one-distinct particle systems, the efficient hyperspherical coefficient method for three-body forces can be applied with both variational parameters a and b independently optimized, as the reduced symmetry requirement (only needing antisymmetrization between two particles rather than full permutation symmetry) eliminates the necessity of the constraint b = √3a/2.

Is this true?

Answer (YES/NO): NO